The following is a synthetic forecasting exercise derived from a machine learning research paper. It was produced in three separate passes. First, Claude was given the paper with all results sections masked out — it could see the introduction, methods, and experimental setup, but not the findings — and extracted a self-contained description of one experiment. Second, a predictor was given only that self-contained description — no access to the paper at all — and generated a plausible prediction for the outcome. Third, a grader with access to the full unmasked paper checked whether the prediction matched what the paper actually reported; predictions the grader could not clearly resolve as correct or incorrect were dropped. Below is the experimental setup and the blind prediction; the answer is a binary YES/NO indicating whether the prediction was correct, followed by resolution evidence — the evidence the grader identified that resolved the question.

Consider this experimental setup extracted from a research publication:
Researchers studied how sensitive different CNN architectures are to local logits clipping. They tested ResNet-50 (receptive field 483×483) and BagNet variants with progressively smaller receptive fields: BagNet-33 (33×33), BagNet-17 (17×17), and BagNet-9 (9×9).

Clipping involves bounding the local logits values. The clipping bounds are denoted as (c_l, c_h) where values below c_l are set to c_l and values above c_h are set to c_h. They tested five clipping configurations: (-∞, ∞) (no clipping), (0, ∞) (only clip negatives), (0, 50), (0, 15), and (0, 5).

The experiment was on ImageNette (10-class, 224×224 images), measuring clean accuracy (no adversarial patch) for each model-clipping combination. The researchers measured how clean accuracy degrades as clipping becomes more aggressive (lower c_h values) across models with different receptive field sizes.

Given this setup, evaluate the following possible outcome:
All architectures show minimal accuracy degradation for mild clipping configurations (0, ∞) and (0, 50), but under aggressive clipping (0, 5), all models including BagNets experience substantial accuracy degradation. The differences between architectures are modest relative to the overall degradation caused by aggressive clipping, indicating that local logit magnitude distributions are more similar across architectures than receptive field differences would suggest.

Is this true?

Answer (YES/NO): NO